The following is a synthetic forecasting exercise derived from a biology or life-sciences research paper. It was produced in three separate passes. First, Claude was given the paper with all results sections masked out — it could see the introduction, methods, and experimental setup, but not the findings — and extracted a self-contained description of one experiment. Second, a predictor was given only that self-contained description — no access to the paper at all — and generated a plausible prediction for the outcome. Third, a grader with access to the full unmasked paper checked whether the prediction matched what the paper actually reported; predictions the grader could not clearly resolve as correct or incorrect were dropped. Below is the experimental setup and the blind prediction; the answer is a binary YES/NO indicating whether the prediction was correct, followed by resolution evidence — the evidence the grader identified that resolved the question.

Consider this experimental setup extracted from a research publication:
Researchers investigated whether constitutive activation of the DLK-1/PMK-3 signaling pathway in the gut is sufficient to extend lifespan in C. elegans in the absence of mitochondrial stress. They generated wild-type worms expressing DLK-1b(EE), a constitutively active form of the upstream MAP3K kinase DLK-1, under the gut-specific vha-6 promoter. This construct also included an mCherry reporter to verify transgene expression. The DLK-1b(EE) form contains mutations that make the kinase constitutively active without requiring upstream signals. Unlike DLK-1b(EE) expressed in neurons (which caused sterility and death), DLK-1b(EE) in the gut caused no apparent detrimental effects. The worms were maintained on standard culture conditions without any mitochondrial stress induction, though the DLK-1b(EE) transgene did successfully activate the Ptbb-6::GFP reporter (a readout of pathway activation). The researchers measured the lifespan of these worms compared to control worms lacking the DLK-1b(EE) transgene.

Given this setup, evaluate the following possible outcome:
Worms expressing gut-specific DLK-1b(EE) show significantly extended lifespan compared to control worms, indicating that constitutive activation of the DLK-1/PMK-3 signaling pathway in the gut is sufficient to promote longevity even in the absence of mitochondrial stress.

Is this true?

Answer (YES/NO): NO